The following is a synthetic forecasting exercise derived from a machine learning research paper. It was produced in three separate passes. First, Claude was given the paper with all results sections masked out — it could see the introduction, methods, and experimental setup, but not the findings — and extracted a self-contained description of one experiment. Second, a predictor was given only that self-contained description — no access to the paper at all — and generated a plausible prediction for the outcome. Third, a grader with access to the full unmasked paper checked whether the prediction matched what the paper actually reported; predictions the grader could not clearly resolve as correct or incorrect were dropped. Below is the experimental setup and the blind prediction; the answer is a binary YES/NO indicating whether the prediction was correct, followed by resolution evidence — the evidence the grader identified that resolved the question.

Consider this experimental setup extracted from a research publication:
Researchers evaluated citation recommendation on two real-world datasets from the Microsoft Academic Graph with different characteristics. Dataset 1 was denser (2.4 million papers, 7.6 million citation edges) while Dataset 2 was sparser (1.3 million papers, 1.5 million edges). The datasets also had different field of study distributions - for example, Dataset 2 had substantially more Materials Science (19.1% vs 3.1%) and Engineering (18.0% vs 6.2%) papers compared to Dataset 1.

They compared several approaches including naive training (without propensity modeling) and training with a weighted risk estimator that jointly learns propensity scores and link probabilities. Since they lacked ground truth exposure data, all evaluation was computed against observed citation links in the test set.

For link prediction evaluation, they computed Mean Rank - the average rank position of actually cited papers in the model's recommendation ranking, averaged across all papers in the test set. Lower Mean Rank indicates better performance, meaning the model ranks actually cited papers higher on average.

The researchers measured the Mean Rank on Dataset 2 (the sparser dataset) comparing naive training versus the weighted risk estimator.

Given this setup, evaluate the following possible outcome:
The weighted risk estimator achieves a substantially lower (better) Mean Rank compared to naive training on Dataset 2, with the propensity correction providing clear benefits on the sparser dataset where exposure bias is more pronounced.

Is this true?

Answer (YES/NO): NO